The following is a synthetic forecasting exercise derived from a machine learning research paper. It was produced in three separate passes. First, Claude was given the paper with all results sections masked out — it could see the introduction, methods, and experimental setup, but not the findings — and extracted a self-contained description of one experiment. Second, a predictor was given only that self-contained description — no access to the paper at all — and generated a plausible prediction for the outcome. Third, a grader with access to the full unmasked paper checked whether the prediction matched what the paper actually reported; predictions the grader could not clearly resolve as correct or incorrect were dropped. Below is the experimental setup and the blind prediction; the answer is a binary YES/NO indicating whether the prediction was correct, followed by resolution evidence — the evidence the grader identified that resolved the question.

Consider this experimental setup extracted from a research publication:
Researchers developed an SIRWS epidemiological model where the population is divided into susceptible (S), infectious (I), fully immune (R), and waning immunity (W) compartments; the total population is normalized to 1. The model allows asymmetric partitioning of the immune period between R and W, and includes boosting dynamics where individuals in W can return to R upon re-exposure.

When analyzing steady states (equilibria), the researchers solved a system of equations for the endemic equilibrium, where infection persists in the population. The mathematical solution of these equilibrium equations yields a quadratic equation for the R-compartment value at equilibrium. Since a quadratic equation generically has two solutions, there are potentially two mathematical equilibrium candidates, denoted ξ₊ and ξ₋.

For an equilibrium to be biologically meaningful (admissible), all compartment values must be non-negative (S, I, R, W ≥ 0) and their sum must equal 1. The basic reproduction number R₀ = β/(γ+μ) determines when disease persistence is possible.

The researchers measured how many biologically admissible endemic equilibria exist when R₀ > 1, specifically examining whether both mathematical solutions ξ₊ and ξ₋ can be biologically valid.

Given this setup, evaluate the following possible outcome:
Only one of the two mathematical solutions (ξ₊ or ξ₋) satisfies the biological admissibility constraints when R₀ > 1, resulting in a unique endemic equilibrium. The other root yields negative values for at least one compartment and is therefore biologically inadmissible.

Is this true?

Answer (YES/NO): YES